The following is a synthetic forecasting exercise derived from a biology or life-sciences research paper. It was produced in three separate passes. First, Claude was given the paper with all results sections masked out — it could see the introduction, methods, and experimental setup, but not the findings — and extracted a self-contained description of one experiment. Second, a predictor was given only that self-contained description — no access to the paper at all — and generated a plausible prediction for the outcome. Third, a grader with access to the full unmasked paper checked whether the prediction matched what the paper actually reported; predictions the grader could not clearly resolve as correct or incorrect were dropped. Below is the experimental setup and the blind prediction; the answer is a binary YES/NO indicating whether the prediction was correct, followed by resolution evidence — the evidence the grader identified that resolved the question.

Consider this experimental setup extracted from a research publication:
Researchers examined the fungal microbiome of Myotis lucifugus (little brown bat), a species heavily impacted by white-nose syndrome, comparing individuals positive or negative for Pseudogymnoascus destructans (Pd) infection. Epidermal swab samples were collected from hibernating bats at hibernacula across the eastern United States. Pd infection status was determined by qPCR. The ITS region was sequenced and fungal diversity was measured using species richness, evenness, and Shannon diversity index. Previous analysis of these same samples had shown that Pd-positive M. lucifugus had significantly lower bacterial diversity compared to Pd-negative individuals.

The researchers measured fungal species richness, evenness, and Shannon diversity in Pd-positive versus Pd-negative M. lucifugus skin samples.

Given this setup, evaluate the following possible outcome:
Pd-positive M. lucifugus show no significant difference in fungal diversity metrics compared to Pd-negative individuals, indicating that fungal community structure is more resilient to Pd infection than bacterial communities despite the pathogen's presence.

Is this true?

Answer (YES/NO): YES